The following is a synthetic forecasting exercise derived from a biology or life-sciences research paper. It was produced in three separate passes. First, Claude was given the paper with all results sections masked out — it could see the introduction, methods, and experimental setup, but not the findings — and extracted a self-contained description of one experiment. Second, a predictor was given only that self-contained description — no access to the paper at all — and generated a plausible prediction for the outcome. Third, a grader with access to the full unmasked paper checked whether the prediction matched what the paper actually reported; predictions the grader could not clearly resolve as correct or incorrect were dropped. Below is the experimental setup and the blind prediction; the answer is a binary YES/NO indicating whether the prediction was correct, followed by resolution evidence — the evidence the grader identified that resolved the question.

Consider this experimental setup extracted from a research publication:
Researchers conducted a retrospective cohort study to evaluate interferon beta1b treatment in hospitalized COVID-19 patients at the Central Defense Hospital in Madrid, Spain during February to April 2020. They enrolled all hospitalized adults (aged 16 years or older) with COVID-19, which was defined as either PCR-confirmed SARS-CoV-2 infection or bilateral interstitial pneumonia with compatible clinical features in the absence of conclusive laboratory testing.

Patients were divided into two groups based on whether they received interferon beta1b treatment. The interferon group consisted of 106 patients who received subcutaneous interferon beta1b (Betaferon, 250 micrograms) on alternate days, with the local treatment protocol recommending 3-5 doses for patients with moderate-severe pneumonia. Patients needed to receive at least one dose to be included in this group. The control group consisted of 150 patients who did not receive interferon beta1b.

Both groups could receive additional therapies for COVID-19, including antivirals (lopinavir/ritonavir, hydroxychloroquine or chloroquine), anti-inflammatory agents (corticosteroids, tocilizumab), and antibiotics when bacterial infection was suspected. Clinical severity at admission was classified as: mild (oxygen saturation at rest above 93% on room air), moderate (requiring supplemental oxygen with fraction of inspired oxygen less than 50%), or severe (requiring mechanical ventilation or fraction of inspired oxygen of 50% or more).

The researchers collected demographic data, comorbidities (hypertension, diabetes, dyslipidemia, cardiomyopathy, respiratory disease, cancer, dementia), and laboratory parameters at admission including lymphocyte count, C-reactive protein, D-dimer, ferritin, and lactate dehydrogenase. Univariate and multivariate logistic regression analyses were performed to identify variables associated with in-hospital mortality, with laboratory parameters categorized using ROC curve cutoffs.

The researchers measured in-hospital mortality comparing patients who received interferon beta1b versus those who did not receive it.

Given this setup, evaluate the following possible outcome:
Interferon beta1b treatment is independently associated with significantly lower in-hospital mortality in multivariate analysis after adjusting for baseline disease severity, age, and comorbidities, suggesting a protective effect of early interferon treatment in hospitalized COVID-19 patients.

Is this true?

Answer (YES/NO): NO